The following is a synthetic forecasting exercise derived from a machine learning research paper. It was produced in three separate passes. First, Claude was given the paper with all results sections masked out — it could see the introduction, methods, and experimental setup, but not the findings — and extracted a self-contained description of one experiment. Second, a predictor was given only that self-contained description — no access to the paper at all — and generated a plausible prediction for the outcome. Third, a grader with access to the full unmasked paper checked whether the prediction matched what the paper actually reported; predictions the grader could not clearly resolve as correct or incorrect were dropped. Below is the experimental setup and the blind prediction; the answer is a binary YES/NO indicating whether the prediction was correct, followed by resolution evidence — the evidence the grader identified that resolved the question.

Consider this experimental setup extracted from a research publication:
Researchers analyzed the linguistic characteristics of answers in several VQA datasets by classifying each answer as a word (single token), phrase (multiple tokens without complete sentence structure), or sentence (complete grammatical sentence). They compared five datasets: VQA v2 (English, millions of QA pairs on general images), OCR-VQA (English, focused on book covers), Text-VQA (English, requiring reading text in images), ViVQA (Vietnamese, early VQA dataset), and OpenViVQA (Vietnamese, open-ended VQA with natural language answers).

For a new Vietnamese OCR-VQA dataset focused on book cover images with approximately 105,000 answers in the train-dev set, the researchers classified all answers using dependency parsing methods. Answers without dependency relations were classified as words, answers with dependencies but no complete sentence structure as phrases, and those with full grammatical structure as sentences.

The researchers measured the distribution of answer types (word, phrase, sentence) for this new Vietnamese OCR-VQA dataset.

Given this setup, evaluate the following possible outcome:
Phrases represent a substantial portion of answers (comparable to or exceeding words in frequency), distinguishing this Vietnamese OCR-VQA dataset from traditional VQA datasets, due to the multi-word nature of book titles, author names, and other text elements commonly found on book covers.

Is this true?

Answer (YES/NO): YES